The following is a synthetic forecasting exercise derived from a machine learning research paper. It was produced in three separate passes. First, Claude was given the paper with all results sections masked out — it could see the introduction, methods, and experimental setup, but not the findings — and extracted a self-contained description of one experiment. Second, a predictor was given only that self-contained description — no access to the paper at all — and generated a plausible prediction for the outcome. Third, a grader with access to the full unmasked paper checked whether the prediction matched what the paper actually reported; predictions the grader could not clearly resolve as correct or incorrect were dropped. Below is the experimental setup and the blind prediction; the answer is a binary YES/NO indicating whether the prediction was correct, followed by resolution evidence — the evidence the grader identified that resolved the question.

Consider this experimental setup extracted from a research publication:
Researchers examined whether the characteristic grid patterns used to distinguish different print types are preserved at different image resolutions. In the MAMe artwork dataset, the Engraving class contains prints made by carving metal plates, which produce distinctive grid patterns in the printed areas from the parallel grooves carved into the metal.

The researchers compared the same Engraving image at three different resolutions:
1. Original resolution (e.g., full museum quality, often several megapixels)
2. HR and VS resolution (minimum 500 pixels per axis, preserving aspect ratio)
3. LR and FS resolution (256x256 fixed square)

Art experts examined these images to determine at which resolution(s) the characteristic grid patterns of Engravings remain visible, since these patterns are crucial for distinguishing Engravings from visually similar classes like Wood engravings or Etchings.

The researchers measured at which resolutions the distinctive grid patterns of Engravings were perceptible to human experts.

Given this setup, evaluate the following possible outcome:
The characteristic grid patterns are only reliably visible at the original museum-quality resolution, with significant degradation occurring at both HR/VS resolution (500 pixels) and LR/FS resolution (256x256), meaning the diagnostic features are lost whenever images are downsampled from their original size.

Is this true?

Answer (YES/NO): NO